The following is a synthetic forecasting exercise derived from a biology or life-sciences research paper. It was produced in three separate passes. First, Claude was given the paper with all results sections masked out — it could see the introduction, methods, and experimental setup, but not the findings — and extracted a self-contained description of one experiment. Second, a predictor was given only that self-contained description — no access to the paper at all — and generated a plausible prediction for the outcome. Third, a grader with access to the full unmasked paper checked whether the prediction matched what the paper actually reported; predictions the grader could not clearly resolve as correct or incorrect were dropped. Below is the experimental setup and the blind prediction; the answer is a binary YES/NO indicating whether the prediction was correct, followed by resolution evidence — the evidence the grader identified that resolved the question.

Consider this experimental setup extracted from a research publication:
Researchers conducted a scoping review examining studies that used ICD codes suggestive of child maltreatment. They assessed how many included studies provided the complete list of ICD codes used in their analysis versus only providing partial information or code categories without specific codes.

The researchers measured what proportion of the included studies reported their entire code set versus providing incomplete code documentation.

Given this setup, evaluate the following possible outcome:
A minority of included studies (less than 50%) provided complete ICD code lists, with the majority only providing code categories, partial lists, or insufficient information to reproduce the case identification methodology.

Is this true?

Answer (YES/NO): NO